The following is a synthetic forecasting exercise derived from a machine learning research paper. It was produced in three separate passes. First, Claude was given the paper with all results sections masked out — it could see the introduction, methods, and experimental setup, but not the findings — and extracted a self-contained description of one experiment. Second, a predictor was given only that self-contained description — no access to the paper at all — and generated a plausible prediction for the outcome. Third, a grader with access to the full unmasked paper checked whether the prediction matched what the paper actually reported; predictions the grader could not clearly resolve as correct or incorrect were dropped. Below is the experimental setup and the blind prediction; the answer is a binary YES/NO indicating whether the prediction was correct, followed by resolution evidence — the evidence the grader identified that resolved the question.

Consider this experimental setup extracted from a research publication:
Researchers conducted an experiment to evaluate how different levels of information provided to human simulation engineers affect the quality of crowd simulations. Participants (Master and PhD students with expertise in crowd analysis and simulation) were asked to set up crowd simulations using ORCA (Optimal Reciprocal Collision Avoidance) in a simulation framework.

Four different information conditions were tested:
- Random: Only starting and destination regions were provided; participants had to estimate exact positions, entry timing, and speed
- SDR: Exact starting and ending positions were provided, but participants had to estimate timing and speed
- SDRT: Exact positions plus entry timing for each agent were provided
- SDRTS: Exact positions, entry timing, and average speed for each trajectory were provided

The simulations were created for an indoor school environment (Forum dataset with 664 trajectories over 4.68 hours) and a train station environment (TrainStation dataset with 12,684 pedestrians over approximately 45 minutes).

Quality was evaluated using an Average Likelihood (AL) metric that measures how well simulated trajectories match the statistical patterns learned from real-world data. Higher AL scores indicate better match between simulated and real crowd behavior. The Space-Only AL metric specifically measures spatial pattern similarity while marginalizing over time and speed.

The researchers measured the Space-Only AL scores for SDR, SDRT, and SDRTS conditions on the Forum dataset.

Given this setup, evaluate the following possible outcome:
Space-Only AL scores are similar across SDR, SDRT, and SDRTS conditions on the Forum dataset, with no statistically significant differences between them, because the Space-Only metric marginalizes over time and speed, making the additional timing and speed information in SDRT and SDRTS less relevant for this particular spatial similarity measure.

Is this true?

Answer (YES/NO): YES